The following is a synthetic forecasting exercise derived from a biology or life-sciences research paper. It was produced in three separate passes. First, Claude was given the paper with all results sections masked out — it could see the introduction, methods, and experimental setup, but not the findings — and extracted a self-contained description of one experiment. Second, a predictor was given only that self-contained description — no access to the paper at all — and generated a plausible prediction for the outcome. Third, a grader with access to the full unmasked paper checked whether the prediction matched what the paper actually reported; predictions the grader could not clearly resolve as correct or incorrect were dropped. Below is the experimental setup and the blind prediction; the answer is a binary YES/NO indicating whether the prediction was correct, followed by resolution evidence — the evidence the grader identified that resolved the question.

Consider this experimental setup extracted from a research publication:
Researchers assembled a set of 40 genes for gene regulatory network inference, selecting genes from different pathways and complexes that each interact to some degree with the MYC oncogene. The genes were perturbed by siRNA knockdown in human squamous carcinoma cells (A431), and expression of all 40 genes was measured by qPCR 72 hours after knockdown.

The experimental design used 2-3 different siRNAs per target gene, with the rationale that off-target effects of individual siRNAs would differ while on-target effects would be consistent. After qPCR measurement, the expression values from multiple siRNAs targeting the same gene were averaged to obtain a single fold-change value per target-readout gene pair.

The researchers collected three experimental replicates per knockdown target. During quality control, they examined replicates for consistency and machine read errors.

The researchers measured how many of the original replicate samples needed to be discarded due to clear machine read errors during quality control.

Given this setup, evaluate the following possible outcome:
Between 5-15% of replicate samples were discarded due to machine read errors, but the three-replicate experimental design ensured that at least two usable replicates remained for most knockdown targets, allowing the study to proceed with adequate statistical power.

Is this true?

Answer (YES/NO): NO